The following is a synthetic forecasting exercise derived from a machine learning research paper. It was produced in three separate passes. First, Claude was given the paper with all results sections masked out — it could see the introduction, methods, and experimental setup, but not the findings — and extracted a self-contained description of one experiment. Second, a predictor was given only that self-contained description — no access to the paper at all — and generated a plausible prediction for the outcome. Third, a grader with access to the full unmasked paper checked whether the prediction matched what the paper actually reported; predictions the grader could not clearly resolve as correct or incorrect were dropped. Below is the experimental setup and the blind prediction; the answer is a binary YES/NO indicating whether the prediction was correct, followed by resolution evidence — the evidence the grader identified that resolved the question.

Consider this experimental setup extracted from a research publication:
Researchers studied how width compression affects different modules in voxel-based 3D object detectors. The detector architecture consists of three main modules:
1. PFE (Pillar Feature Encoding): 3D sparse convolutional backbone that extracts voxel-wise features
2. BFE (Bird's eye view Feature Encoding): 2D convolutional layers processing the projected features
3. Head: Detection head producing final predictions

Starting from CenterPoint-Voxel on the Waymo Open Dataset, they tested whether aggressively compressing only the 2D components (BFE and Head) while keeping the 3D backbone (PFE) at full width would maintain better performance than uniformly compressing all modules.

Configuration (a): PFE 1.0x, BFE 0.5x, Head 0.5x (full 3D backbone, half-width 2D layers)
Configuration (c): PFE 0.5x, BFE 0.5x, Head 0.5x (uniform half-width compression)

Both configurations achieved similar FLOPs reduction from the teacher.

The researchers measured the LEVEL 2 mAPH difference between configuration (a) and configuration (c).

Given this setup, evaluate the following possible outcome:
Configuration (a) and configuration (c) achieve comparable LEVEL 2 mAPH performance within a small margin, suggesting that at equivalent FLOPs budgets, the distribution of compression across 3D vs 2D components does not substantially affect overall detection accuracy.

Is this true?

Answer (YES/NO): NO